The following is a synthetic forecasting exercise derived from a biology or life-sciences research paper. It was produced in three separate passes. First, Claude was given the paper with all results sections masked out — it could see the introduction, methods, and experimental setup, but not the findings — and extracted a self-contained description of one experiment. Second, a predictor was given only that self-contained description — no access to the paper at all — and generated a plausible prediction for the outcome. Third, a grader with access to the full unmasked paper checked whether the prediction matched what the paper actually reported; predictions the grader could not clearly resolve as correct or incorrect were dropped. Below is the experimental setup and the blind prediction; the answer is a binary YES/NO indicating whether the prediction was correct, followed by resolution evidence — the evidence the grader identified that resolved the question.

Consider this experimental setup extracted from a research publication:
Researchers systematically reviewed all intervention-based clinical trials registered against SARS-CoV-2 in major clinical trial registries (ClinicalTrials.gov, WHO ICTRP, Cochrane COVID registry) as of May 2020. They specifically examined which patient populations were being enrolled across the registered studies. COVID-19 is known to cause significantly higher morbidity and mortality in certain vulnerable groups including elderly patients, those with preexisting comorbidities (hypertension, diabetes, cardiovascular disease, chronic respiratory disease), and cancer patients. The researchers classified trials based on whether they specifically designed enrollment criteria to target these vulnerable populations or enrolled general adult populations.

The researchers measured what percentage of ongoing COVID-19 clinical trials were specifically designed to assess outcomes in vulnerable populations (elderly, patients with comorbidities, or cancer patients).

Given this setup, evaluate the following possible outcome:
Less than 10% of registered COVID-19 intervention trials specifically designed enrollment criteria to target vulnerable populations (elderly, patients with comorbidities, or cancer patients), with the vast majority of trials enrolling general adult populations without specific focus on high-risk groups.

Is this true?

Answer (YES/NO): YES